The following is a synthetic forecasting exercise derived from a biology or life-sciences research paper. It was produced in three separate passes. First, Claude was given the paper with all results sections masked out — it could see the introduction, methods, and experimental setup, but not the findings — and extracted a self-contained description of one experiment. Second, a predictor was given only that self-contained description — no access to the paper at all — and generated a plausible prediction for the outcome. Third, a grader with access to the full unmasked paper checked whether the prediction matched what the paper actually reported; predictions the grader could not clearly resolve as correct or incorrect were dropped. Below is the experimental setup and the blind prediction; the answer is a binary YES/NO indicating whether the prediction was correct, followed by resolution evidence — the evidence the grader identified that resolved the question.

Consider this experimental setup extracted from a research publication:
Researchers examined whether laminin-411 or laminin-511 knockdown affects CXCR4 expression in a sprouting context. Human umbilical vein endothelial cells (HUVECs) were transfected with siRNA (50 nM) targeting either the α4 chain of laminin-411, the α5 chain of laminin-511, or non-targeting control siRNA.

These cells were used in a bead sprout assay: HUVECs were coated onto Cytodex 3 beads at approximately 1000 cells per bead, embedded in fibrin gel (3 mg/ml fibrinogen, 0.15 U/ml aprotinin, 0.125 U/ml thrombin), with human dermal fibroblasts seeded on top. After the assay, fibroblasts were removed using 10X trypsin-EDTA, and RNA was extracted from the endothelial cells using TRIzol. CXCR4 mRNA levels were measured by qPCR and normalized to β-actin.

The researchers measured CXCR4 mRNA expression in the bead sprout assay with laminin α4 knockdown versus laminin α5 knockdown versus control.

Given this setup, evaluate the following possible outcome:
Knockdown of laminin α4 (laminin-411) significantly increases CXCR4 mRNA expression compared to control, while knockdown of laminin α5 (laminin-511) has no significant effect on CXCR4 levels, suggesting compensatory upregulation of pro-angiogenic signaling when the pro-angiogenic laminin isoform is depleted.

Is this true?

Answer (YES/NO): NO